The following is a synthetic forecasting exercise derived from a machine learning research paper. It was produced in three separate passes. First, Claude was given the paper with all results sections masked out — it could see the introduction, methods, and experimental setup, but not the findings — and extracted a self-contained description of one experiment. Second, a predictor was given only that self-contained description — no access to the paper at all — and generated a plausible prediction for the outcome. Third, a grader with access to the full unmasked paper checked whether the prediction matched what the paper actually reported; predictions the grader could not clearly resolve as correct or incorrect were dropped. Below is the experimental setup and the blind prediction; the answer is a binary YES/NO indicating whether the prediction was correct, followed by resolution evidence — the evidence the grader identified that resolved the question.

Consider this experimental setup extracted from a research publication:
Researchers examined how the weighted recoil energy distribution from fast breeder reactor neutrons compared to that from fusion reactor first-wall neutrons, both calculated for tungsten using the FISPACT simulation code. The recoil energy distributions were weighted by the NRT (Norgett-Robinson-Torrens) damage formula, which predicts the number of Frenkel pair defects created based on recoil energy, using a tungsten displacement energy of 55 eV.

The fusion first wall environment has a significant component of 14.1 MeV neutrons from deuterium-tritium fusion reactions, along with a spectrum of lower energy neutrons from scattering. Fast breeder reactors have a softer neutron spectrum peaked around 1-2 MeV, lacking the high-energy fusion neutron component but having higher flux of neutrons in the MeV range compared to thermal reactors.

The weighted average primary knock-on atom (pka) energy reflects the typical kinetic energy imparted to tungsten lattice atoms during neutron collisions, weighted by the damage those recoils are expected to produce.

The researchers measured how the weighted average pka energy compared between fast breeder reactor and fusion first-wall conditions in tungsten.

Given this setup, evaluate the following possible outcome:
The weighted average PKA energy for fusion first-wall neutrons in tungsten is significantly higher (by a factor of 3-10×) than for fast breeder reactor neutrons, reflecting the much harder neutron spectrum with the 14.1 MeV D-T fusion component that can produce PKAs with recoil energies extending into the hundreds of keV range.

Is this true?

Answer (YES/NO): YES